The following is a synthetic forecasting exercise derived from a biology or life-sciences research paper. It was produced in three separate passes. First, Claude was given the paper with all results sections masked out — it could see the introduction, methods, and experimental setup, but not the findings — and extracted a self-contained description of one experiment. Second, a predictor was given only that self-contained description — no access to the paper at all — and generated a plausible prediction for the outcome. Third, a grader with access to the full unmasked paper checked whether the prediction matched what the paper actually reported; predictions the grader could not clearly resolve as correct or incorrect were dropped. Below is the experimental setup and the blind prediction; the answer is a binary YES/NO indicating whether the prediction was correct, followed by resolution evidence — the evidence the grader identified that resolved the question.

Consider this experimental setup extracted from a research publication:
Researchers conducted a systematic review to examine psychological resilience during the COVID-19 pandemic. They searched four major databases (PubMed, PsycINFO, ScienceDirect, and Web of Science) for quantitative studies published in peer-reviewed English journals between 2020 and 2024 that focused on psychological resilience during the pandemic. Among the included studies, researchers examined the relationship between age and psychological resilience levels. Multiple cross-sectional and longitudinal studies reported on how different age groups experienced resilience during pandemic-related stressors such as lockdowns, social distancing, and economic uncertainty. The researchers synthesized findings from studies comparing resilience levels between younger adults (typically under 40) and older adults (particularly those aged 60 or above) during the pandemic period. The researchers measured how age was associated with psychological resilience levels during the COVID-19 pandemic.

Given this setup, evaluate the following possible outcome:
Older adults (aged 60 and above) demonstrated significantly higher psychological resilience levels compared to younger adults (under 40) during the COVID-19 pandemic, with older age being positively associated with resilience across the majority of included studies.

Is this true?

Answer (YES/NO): YES